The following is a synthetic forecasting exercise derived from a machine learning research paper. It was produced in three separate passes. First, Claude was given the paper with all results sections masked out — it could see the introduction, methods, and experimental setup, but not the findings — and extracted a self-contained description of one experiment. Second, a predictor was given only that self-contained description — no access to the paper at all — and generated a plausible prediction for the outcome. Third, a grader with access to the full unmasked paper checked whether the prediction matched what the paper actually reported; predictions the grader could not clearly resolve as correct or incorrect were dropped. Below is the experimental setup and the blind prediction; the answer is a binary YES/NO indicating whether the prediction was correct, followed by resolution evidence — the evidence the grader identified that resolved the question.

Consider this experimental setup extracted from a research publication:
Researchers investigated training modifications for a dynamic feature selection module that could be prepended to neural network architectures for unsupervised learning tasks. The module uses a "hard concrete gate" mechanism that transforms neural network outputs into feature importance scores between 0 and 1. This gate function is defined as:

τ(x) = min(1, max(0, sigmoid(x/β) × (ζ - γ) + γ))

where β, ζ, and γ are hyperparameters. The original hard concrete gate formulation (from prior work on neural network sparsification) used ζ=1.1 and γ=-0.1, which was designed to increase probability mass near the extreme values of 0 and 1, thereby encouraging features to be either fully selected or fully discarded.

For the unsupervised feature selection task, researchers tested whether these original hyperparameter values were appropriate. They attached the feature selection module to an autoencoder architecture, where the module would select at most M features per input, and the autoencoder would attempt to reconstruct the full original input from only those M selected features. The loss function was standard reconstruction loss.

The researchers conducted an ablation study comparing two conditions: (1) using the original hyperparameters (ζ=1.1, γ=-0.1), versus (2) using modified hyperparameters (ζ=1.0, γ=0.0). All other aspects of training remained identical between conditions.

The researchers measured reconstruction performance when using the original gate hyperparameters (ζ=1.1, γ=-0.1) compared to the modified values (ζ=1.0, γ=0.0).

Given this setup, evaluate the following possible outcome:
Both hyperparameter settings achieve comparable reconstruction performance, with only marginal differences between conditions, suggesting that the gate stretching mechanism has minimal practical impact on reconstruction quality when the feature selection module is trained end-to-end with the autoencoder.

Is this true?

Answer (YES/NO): NO